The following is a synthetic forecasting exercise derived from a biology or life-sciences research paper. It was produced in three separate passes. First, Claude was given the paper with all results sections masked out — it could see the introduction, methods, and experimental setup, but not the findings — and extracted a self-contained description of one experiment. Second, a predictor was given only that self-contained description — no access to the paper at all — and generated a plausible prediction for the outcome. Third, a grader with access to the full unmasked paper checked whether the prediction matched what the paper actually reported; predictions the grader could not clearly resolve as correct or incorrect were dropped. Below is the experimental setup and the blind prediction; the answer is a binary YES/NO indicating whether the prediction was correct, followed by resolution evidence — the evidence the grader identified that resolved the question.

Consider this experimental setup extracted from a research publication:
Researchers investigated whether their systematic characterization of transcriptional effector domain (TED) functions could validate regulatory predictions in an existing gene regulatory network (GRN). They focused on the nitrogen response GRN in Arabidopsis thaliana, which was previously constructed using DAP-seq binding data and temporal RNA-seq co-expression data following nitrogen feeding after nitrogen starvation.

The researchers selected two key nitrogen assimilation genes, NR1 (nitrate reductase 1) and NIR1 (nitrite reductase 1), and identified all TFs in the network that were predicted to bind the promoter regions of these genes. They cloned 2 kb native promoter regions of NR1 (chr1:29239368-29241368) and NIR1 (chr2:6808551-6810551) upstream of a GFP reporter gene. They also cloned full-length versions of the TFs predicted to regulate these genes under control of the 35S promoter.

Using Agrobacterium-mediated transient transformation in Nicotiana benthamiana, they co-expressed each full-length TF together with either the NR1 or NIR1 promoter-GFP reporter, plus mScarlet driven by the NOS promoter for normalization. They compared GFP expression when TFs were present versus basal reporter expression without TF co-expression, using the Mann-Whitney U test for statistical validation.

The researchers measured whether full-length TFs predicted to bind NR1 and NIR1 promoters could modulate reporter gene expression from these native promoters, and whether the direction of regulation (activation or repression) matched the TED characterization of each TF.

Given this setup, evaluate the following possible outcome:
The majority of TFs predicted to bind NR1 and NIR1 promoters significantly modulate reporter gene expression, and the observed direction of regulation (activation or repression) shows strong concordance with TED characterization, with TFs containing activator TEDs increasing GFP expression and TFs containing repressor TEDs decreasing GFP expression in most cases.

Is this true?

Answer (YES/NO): YES